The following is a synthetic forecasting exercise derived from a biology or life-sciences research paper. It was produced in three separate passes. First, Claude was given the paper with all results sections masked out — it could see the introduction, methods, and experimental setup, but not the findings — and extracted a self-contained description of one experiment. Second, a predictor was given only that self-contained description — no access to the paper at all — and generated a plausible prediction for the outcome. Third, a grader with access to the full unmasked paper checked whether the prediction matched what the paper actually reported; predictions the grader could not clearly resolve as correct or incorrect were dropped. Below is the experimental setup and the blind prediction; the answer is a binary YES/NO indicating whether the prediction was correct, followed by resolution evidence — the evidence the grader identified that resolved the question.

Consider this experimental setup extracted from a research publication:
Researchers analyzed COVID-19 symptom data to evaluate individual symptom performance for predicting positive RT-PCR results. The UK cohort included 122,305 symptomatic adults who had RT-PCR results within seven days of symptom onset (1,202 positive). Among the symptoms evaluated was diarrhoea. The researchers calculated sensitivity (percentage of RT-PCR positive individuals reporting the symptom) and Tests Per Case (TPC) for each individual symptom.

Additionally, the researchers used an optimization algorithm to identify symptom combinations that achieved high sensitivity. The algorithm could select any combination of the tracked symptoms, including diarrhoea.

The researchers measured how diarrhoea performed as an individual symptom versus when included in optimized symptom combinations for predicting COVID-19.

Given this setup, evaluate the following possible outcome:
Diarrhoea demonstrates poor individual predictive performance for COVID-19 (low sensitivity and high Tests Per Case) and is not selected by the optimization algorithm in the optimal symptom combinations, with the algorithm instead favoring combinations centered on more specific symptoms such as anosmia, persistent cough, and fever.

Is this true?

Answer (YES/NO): NO